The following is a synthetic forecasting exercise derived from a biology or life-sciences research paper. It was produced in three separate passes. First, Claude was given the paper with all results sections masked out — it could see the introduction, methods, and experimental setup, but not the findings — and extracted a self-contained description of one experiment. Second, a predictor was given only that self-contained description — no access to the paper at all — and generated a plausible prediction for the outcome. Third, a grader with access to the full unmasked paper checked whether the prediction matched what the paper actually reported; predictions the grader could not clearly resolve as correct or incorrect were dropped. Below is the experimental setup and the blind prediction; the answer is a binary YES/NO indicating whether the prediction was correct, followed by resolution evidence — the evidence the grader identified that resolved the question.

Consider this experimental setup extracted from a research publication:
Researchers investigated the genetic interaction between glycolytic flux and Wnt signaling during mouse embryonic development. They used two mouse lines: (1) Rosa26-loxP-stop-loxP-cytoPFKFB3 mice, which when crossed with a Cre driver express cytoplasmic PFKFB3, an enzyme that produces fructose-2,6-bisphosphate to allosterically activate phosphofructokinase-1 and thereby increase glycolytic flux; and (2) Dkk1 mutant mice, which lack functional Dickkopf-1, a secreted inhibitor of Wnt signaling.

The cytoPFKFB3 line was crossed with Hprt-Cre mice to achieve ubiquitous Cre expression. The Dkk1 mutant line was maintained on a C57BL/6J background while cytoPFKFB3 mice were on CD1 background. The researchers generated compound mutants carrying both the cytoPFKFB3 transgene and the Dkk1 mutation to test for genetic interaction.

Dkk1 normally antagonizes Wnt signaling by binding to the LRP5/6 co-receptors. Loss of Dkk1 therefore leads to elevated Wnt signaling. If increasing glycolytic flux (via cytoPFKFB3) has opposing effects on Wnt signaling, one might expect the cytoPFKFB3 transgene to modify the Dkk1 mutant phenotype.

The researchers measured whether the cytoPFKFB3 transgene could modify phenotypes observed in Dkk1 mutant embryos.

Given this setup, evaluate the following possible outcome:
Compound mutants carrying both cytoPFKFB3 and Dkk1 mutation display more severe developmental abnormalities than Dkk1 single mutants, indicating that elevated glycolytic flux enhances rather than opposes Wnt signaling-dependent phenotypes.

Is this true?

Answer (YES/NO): NO